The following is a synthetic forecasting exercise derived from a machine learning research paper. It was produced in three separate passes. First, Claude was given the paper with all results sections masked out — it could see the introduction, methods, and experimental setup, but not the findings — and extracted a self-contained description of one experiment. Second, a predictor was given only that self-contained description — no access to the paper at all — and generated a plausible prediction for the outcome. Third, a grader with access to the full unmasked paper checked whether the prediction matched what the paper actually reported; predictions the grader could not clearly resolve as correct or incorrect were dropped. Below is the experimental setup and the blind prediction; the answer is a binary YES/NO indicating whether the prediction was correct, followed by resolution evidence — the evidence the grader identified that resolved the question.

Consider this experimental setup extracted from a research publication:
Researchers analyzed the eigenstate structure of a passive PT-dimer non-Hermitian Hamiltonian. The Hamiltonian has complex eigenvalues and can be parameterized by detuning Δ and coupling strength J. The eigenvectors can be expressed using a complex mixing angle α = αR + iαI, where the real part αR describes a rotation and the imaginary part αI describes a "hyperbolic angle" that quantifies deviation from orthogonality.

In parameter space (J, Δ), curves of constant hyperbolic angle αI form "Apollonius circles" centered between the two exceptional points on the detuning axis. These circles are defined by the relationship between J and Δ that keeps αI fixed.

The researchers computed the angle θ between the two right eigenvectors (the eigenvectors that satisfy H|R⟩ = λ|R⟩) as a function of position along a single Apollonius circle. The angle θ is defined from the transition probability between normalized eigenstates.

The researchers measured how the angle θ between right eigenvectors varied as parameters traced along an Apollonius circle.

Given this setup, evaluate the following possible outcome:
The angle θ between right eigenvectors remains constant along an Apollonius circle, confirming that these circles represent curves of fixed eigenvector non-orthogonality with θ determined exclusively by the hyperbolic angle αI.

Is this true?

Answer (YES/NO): YES